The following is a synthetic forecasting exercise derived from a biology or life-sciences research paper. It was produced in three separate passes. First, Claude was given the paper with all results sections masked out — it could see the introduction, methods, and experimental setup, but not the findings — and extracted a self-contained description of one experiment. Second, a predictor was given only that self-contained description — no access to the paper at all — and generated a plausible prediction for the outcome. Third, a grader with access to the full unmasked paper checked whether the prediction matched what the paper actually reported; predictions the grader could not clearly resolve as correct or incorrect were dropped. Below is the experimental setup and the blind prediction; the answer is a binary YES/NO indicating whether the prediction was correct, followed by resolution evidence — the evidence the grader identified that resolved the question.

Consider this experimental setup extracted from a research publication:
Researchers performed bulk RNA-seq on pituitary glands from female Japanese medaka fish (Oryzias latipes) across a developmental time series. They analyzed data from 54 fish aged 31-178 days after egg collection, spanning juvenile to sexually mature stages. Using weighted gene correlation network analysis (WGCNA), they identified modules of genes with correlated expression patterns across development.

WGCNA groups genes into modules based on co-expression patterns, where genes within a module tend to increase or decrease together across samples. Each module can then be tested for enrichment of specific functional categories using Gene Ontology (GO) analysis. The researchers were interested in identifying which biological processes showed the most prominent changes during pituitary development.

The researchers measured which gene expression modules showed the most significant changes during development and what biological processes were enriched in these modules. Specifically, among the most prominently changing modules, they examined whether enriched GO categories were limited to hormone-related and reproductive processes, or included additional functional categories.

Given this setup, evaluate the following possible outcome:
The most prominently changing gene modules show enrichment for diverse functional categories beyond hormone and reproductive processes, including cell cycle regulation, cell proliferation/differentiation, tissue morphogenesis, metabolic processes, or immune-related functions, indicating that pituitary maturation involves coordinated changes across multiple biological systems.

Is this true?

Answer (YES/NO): YES